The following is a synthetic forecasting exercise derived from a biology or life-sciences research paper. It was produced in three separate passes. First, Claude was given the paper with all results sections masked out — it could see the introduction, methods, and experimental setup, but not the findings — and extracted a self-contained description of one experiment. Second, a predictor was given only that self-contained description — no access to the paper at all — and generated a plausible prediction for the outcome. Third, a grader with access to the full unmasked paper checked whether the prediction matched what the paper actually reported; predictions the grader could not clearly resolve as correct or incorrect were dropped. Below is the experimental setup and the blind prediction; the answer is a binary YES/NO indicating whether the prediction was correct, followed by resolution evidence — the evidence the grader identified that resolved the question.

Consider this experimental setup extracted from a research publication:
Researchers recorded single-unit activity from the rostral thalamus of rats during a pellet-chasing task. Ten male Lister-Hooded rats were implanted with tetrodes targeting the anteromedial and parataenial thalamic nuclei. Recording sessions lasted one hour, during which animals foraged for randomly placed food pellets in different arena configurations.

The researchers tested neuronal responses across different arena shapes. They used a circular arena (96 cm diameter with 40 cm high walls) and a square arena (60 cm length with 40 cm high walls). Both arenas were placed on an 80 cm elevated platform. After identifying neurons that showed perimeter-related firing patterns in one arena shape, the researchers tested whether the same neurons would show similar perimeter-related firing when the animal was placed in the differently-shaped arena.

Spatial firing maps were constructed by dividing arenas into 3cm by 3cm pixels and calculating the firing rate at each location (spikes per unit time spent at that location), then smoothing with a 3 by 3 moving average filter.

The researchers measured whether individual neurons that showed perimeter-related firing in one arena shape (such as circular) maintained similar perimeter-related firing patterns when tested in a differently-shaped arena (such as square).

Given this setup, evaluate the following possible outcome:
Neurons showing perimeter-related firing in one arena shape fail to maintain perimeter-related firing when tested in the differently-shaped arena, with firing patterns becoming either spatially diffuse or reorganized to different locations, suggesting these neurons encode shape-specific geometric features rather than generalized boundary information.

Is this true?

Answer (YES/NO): NO